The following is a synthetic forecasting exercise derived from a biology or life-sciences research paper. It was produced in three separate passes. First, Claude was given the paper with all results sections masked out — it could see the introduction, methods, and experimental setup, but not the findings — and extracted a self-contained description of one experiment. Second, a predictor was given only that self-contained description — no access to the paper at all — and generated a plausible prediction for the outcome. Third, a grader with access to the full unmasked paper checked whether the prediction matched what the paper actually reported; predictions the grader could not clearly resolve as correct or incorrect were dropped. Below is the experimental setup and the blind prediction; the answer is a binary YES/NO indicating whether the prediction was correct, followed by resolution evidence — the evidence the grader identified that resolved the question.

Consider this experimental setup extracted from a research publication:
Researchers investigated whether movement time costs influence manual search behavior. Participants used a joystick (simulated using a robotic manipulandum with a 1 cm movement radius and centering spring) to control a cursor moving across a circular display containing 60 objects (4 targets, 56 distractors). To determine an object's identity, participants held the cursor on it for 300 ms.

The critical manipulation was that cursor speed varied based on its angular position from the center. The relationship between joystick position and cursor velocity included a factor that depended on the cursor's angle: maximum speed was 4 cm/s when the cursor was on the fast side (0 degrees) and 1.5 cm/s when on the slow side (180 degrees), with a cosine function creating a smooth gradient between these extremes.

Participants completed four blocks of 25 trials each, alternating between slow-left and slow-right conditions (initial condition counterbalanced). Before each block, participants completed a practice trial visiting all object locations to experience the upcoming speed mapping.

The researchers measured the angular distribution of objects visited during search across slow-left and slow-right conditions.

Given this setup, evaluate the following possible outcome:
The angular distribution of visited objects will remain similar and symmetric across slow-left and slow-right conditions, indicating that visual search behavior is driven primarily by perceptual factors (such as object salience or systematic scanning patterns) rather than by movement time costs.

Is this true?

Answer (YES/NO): NO